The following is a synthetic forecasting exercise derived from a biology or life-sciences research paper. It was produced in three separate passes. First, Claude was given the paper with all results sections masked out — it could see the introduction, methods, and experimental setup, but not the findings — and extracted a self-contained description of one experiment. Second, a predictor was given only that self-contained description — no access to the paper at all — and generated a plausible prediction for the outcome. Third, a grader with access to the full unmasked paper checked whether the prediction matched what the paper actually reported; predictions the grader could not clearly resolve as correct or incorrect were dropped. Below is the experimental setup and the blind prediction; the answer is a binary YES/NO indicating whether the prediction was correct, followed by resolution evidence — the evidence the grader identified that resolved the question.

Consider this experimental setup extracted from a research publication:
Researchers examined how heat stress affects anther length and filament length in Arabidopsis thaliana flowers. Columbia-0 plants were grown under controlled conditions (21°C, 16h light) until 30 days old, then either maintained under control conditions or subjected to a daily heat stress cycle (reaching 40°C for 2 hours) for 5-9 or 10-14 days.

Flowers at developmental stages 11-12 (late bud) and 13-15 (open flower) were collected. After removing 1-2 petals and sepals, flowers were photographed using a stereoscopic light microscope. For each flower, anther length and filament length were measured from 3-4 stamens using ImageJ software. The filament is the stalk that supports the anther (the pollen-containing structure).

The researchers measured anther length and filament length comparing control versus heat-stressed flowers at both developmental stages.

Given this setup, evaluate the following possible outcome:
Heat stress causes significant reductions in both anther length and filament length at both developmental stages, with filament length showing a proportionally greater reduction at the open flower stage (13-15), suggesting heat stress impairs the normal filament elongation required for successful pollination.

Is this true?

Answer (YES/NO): NO